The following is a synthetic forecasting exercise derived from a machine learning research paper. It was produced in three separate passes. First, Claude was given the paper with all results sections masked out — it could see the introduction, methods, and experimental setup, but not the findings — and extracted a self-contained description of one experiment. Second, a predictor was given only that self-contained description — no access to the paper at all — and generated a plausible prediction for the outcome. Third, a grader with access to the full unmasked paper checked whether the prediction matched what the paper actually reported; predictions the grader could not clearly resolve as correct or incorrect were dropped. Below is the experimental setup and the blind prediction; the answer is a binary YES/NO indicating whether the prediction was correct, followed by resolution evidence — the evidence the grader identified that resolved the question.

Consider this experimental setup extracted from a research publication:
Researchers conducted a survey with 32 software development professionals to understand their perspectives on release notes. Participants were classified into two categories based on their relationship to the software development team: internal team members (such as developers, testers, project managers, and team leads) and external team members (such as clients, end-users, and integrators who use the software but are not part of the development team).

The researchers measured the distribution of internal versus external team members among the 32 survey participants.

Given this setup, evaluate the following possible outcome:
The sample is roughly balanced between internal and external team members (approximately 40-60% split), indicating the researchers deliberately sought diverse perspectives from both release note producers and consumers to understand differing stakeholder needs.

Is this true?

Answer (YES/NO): YES